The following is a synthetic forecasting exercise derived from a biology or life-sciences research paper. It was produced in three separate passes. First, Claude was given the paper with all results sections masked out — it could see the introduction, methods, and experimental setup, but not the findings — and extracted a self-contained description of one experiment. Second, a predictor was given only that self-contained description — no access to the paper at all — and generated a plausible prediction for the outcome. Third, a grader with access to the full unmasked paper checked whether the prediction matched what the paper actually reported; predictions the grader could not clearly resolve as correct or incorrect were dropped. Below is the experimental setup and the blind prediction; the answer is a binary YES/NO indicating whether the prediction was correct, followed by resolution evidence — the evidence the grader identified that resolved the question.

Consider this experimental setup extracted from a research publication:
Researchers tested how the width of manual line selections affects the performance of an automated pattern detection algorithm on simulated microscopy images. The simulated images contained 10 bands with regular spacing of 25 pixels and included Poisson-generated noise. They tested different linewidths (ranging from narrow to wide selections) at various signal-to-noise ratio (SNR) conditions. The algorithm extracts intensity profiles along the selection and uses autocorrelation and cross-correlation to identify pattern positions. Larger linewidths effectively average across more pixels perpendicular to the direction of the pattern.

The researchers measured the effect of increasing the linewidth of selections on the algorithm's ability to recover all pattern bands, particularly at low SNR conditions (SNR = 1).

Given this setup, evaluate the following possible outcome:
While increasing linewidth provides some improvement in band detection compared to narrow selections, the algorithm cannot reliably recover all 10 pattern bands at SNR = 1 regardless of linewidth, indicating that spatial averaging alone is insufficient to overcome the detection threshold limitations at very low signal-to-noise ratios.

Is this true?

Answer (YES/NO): YES